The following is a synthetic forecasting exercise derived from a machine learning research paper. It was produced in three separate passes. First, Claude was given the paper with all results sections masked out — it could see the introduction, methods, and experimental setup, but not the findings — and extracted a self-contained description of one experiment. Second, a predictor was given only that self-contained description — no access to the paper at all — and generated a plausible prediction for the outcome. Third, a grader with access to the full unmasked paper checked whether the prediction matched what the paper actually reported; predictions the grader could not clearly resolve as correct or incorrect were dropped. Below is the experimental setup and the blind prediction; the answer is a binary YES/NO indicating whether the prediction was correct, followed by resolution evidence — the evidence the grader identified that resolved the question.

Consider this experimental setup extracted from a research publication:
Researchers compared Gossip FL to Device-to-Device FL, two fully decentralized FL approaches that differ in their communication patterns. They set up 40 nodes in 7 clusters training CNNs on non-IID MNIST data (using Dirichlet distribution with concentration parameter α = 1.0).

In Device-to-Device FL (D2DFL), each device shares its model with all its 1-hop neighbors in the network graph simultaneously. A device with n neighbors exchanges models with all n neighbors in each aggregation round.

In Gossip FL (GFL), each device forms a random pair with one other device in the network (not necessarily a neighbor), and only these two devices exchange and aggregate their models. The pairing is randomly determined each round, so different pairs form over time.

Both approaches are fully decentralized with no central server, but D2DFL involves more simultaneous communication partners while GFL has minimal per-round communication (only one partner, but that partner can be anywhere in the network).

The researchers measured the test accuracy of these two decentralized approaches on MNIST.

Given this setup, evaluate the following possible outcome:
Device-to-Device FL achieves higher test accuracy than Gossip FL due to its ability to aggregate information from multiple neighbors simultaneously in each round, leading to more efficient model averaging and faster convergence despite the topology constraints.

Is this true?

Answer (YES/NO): NO